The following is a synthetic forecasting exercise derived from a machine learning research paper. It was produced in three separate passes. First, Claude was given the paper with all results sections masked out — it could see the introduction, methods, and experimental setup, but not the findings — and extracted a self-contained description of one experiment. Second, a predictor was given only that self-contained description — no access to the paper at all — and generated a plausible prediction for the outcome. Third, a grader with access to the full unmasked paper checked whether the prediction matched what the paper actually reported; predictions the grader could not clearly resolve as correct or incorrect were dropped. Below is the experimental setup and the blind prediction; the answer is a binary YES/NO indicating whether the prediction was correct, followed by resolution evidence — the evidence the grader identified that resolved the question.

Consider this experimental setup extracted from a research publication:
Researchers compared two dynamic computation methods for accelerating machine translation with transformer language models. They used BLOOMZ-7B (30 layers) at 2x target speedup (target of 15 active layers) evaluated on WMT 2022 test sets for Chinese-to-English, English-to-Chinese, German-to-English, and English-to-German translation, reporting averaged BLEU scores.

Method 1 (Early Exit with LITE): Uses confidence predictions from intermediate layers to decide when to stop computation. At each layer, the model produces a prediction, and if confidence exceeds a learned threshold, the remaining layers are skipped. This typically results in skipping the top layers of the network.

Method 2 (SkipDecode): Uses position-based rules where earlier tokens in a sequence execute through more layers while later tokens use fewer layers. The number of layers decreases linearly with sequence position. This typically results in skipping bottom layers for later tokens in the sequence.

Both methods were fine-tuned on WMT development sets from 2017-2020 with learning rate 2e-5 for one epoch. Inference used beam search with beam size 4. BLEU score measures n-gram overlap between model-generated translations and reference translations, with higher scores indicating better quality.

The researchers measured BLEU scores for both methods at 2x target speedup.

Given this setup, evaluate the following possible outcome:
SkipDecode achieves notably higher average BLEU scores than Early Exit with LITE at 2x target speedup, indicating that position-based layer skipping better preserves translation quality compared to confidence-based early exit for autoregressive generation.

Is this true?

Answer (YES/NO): YES